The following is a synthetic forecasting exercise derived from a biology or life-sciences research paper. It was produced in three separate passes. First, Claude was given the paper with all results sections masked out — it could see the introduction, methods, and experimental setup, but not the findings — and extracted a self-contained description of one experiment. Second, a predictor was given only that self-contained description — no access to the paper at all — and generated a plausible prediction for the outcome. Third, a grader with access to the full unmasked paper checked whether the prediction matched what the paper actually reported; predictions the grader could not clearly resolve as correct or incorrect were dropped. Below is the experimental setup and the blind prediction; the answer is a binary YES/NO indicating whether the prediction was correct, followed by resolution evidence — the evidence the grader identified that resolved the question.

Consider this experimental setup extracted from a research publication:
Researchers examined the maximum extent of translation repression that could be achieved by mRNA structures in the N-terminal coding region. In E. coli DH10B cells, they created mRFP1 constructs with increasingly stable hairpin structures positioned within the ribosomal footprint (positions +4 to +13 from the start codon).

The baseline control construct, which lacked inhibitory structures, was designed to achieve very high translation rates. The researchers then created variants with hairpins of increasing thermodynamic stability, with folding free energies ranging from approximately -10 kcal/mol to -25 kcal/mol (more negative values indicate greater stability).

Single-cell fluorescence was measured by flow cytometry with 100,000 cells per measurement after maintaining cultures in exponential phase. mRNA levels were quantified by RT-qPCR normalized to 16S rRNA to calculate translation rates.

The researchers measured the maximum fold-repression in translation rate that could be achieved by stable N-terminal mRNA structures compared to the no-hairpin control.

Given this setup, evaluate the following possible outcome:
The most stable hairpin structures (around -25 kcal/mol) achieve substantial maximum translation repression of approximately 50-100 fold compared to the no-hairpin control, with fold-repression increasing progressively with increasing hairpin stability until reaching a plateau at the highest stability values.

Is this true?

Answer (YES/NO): NO